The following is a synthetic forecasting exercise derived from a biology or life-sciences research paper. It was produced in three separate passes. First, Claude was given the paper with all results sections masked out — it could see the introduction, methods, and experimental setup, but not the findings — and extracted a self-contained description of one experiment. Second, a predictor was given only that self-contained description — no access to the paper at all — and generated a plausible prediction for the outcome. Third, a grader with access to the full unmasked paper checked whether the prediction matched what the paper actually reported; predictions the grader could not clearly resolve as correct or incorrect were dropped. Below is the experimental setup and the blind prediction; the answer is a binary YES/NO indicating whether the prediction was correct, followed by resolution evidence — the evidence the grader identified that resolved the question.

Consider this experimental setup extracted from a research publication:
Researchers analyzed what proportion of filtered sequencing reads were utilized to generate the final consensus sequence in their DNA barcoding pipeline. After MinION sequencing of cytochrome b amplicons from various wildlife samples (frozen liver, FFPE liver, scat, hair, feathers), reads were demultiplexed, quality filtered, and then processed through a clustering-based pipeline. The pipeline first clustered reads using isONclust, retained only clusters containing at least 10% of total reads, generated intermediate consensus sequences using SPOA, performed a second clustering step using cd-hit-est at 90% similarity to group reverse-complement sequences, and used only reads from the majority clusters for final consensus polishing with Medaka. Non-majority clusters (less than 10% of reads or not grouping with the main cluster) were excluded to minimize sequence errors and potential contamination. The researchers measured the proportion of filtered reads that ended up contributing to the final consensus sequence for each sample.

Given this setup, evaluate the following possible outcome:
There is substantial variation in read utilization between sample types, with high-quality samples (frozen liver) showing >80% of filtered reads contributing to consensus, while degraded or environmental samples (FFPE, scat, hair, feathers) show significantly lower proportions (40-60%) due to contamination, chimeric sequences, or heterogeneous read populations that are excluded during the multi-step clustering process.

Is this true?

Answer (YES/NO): NO